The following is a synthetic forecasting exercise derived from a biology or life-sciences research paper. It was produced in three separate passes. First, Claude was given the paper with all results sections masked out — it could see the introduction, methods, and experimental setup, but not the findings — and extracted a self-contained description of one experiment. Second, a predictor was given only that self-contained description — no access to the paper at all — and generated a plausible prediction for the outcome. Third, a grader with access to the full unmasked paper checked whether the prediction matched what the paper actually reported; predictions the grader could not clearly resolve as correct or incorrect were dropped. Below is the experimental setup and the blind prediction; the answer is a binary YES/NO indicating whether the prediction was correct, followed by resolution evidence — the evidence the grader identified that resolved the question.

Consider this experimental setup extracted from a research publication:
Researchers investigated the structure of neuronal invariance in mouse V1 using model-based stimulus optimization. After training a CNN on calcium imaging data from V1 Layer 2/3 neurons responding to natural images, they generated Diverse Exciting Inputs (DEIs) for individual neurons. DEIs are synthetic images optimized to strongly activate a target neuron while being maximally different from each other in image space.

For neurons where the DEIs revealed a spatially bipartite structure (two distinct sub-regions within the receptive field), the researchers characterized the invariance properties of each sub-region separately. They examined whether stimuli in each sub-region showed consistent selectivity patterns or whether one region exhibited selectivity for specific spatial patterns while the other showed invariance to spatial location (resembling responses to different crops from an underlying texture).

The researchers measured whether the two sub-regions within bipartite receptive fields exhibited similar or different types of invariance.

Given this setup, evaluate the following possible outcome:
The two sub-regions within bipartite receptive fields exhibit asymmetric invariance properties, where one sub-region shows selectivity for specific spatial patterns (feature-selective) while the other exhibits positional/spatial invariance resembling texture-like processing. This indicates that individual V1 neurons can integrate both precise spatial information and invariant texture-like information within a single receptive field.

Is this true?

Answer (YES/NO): YES